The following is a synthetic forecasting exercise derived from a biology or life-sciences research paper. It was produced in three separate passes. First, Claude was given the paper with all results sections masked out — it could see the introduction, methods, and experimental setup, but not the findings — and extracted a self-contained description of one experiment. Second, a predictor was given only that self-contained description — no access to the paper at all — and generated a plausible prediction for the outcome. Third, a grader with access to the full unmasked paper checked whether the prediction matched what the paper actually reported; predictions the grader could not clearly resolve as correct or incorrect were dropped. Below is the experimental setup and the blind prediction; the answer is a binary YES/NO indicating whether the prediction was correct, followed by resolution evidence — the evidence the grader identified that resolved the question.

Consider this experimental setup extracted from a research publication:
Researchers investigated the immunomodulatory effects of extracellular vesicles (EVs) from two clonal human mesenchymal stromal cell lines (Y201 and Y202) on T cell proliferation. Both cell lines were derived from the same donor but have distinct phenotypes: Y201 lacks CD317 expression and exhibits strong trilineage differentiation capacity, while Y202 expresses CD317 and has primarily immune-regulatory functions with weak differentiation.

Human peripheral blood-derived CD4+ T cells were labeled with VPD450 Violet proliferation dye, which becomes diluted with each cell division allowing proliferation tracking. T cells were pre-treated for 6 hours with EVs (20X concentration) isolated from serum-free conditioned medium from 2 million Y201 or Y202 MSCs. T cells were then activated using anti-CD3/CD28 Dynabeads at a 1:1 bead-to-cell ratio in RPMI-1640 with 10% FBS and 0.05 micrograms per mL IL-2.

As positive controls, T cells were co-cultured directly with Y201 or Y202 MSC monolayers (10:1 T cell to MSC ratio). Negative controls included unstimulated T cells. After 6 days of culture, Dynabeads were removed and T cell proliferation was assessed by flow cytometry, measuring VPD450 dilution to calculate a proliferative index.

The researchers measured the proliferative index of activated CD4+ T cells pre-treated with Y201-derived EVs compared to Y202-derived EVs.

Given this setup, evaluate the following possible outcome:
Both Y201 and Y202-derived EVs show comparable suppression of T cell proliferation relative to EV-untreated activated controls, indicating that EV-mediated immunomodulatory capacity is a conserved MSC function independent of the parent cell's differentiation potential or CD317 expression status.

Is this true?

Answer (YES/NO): NO